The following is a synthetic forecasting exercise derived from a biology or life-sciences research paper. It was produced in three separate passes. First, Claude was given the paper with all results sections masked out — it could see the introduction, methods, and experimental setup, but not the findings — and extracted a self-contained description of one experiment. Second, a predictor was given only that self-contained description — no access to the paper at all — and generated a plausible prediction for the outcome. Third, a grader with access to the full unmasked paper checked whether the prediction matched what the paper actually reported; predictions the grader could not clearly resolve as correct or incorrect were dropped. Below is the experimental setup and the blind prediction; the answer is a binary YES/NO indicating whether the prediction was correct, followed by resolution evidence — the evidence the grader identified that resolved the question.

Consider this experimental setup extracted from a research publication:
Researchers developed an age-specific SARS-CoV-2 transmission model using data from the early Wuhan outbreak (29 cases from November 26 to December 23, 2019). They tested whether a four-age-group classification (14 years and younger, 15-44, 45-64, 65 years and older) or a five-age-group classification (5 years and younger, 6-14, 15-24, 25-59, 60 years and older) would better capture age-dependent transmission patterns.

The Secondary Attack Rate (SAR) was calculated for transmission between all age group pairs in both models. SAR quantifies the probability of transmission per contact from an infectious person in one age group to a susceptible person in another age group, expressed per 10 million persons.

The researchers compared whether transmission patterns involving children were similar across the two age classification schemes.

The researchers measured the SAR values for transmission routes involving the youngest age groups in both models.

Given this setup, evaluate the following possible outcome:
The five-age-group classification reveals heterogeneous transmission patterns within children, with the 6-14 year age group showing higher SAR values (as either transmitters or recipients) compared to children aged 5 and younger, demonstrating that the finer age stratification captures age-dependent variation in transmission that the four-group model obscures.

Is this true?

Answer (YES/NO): NO